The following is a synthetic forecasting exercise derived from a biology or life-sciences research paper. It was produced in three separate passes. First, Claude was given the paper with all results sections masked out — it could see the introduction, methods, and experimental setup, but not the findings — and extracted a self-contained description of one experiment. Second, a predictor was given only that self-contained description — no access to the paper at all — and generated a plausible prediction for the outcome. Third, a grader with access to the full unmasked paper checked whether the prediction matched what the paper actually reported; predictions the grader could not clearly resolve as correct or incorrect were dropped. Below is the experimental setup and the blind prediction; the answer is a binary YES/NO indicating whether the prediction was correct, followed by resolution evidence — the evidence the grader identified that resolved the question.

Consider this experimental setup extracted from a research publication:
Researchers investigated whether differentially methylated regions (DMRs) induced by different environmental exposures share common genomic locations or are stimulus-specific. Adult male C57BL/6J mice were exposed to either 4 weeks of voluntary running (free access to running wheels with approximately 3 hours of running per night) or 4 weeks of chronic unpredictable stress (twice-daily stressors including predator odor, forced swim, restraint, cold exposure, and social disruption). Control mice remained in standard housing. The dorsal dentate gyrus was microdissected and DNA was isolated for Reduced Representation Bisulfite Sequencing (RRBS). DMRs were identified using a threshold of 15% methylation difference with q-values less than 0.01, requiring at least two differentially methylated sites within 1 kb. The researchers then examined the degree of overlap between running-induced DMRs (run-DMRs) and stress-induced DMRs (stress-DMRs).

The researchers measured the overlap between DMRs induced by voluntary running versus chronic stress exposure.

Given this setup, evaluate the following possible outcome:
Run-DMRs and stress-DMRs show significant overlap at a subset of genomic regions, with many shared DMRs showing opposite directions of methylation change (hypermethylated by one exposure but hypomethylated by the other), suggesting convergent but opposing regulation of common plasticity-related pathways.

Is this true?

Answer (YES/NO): NO